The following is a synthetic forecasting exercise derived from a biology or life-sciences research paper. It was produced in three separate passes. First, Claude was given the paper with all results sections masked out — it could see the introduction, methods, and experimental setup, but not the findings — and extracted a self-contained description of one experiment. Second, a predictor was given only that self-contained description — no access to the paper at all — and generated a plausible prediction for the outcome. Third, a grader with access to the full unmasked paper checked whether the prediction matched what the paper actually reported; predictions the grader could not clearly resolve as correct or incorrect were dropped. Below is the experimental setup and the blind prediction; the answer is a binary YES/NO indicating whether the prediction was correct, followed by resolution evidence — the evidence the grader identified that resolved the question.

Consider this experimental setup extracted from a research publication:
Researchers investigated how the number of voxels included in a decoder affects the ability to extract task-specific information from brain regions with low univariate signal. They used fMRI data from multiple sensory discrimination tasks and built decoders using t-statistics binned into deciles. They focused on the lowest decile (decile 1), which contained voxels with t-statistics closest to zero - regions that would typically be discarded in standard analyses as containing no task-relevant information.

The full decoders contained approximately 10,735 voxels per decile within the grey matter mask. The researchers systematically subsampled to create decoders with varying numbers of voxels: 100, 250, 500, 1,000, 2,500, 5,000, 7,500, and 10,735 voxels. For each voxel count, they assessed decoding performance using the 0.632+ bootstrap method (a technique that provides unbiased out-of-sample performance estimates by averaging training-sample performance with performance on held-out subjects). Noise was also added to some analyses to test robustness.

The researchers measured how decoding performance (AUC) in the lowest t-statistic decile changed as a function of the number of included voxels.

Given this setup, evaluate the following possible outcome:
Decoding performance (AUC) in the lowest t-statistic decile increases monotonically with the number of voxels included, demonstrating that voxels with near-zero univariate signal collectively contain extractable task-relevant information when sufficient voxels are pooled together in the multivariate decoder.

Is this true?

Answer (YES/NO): YES